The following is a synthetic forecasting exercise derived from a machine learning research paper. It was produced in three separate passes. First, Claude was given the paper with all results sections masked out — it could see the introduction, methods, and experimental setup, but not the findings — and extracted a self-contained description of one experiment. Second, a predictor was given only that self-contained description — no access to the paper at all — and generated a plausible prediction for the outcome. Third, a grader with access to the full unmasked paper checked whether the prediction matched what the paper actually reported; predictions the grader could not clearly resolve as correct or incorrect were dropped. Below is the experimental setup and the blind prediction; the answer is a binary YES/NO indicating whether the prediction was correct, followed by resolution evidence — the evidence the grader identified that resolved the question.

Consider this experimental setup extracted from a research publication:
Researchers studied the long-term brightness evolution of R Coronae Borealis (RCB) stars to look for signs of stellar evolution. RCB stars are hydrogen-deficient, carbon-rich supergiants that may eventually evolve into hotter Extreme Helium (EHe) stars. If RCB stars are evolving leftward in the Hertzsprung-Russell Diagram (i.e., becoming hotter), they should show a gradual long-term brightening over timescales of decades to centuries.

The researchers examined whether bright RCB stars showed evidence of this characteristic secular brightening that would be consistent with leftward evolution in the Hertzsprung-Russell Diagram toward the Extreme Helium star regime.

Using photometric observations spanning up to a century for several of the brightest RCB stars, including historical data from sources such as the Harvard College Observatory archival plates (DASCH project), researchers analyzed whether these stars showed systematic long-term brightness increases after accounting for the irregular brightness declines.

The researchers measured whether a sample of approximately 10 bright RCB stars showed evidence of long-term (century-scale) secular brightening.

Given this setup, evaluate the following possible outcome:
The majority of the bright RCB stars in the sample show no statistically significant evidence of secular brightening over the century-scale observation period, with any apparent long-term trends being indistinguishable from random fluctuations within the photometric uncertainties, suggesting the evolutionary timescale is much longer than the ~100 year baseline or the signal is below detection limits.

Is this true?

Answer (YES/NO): YES